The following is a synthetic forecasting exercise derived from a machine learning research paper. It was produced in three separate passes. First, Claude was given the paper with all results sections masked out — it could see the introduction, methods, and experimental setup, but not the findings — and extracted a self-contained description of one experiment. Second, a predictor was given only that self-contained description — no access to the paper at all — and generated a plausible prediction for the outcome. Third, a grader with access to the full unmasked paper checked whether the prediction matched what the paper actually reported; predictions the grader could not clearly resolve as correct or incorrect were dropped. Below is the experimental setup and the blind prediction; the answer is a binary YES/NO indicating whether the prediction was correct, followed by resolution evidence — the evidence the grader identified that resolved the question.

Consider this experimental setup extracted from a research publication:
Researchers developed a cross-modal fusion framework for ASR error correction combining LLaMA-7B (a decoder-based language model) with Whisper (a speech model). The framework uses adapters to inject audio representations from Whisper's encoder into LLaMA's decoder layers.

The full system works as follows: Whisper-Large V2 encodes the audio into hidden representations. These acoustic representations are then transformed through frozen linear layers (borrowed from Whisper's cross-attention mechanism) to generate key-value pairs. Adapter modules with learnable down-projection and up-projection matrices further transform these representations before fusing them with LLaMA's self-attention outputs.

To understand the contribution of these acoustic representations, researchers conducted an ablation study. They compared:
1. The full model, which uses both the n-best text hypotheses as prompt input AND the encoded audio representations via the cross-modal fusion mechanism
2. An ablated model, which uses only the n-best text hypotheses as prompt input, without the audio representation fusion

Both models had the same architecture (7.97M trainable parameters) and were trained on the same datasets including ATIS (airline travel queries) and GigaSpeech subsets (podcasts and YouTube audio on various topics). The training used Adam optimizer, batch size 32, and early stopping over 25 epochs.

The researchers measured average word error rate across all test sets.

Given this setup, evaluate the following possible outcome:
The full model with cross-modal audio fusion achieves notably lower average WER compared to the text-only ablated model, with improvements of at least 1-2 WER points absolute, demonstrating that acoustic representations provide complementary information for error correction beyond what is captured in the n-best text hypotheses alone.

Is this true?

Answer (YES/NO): YES